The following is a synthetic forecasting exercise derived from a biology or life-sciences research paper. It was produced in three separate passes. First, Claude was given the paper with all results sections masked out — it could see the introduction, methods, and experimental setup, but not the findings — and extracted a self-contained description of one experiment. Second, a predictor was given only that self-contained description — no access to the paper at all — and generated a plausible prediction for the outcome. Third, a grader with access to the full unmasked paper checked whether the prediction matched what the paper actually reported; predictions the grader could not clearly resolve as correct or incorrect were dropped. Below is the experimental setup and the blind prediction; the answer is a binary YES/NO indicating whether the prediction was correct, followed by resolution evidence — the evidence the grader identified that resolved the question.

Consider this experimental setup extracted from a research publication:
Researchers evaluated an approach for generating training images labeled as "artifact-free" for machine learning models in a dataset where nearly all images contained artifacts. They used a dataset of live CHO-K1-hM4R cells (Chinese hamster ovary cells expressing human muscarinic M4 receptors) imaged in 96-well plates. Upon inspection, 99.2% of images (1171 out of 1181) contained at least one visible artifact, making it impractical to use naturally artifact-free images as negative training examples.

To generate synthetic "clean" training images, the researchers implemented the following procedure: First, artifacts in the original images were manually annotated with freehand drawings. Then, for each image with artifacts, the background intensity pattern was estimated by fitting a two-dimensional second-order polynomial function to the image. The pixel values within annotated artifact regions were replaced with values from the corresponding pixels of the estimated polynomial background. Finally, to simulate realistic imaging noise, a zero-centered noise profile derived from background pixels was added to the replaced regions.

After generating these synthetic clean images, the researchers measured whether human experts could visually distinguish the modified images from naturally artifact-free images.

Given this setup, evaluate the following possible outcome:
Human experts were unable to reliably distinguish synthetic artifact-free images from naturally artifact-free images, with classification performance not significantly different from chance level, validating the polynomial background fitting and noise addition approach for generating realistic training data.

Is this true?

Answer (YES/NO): NO